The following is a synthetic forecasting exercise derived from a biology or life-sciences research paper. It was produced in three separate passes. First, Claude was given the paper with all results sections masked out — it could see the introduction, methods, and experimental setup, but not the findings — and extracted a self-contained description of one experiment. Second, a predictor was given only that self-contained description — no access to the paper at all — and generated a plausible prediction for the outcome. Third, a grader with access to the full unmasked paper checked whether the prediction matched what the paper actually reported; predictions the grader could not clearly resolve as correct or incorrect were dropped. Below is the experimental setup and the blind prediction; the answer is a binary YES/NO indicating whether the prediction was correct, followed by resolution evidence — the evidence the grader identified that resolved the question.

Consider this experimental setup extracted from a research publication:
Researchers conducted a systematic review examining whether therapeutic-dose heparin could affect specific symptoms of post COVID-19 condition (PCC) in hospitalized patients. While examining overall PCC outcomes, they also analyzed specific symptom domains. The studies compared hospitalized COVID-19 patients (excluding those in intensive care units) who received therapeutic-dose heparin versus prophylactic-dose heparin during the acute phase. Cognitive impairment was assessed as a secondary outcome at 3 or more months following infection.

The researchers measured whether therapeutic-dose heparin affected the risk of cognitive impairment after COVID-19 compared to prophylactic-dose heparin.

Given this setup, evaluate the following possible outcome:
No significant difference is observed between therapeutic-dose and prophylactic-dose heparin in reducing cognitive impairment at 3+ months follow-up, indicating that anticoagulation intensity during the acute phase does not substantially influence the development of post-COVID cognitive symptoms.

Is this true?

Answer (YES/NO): NO